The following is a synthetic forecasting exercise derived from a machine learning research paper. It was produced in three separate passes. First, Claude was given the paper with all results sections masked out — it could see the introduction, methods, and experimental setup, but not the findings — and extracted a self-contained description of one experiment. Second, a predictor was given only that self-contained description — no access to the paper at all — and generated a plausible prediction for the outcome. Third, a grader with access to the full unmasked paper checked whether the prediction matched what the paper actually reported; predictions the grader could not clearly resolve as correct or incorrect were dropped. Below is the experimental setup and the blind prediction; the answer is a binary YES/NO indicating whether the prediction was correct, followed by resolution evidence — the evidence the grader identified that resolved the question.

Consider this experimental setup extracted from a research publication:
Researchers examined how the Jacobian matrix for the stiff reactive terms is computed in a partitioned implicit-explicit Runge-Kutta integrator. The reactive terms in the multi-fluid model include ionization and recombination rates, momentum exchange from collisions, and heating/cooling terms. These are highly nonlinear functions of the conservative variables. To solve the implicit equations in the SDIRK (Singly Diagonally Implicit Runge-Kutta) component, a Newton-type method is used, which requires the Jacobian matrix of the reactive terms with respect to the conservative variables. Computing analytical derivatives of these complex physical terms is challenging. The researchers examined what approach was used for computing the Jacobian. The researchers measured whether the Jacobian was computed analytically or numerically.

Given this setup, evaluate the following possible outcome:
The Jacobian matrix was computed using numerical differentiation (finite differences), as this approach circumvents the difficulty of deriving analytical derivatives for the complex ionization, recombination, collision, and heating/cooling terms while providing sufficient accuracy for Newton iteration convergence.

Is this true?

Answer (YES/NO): YES